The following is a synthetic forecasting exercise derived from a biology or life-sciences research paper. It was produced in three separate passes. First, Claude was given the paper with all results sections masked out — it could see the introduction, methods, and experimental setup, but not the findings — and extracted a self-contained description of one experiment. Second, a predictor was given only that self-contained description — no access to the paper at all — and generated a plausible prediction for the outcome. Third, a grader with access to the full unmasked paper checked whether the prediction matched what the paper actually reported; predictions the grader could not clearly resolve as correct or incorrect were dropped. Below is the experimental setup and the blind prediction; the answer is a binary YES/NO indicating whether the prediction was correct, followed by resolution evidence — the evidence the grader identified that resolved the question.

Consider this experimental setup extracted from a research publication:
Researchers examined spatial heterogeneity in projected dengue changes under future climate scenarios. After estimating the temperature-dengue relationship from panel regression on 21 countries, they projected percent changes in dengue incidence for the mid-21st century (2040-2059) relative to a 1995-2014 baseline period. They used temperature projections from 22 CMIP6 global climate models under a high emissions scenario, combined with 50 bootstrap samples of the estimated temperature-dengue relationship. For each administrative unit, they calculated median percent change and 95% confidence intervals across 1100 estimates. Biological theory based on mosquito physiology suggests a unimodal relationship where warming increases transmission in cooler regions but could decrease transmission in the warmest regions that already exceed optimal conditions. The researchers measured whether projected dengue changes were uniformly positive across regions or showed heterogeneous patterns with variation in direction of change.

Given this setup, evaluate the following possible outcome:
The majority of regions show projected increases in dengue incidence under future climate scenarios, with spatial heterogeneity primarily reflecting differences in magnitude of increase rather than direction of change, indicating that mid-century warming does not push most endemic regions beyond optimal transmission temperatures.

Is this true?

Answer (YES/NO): YES